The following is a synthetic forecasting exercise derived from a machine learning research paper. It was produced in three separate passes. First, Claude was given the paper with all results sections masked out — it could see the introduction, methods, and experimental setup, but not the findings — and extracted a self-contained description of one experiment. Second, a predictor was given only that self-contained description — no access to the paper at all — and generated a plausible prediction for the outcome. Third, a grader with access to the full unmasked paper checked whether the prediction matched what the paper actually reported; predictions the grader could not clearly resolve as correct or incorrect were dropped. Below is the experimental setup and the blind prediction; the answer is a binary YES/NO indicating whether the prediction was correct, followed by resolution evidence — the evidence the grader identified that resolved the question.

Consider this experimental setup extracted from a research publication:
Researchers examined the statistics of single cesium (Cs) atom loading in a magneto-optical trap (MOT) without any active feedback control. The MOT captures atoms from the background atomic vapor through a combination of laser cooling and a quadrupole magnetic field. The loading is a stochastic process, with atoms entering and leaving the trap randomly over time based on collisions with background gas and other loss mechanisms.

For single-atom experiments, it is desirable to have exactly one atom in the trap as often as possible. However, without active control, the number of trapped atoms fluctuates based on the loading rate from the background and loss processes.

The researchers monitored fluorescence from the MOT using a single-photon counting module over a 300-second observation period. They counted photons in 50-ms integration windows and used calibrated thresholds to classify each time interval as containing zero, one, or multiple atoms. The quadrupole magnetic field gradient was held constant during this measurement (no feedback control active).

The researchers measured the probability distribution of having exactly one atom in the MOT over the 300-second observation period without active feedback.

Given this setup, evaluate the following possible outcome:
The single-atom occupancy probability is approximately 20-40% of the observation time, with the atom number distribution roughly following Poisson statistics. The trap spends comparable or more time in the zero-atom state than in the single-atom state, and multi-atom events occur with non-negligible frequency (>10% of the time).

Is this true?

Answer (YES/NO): NO